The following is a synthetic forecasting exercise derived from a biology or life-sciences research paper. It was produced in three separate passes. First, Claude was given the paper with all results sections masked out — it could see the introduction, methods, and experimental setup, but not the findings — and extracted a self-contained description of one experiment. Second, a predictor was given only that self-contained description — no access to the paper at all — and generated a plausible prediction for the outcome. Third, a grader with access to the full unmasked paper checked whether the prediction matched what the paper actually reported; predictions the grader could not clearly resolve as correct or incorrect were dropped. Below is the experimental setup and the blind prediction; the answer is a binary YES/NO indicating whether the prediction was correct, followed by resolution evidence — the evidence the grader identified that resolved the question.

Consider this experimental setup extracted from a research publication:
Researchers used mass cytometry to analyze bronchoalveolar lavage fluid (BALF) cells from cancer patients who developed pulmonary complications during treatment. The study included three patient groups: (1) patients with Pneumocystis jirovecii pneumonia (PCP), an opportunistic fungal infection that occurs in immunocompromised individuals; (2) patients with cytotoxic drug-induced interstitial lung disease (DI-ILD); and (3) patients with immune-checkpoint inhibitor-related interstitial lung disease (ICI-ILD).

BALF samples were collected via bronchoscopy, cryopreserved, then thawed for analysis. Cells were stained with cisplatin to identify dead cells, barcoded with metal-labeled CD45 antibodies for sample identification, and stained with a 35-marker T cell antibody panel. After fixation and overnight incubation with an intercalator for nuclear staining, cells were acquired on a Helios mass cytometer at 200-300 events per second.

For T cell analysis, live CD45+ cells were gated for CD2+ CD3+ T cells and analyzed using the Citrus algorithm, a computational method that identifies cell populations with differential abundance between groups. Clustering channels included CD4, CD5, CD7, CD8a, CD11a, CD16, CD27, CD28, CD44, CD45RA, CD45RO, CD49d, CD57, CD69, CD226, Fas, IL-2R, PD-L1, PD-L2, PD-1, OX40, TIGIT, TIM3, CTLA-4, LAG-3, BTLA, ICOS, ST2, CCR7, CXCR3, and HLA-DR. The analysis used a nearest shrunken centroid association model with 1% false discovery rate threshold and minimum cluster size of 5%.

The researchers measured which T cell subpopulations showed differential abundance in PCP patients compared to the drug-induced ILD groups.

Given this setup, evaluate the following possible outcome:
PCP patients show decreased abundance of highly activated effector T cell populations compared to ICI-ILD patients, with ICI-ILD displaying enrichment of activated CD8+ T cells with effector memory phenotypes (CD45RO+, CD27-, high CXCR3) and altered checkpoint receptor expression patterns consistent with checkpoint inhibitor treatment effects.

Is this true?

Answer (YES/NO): NO